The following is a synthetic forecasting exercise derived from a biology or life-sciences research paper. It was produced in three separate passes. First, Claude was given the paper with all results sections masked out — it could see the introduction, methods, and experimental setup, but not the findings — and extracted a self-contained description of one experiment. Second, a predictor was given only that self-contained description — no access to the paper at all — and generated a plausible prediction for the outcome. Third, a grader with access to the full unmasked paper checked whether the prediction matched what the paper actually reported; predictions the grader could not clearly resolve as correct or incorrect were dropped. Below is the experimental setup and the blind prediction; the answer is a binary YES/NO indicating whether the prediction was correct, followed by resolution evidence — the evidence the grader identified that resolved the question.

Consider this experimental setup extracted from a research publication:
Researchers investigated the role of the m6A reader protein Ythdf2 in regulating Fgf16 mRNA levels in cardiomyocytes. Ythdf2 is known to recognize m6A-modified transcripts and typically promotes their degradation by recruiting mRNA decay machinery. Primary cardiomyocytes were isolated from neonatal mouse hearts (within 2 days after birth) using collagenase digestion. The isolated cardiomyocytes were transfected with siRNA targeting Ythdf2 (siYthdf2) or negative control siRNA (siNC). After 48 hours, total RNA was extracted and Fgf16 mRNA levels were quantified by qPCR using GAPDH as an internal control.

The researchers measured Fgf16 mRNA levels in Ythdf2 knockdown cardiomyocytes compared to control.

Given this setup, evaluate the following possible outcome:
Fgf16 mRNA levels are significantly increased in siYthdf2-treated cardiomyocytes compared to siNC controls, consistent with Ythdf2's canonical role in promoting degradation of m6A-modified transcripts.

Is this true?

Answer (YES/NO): YES